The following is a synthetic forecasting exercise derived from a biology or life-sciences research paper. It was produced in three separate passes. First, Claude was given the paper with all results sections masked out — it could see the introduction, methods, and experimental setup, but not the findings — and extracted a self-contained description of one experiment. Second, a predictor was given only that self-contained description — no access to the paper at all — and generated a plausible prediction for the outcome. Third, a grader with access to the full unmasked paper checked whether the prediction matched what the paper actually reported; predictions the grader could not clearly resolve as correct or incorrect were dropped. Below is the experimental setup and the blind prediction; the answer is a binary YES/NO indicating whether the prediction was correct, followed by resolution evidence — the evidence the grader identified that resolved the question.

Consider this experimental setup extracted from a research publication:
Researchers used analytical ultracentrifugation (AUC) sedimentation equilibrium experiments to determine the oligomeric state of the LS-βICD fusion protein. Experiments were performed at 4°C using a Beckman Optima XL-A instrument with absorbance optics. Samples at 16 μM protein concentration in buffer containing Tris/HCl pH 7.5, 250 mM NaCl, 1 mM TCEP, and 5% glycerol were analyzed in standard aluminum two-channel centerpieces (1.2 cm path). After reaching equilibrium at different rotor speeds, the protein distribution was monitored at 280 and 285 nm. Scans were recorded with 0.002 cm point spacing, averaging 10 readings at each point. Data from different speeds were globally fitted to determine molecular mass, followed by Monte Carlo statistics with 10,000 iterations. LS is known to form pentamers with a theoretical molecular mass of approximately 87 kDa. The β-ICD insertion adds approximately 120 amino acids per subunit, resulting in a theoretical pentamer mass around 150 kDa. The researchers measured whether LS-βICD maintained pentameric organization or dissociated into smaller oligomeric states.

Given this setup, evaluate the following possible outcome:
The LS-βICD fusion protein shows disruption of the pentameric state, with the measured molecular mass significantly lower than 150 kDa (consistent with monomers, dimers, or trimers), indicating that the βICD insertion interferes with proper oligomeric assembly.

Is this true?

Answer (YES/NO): NO